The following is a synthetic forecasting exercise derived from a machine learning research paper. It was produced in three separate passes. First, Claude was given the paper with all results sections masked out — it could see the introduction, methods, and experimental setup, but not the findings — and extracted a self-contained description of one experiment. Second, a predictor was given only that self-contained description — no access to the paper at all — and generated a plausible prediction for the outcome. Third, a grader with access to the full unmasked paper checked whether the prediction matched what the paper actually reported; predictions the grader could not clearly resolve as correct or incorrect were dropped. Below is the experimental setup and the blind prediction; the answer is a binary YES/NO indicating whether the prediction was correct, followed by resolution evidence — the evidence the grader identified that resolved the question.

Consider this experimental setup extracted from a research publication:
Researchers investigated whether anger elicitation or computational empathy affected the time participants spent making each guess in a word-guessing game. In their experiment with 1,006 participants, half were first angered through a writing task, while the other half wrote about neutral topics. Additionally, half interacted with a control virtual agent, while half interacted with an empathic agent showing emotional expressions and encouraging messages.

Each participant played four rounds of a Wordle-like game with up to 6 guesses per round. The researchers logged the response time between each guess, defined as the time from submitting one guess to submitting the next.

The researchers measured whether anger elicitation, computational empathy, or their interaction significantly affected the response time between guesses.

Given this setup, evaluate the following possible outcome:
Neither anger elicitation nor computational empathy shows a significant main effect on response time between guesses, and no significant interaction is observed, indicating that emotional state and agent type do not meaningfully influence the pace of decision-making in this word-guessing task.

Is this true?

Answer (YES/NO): YES